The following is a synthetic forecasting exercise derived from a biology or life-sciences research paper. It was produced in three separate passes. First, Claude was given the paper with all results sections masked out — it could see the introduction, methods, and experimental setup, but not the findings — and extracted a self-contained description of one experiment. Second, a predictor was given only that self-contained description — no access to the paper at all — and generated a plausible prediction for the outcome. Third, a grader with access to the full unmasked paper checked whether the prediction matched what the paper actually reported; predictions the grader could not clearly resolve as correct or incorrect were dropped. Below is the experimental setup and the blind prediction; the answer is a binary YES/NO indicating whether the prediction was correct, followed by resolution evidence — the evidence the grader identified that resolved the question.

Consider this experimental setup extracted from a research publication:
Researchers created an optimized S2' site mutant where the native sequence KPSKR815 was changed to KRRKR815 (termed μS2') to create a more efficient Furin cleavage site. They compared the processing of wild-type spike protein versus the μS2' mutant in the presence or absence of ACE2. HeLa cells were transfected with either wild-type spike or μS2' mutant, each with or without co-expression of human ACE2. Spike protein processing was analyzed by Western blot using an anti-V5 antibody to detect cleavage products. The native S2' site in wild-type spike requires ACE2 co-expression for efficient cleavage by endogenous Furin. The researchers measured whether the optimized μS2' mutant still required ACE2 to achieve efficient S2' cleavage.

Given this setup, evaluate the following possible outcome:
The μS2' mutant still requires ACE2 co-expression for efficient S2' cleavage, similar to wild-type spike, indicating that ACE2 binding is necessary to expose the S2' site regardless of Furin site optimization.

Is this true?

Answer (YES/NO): NO